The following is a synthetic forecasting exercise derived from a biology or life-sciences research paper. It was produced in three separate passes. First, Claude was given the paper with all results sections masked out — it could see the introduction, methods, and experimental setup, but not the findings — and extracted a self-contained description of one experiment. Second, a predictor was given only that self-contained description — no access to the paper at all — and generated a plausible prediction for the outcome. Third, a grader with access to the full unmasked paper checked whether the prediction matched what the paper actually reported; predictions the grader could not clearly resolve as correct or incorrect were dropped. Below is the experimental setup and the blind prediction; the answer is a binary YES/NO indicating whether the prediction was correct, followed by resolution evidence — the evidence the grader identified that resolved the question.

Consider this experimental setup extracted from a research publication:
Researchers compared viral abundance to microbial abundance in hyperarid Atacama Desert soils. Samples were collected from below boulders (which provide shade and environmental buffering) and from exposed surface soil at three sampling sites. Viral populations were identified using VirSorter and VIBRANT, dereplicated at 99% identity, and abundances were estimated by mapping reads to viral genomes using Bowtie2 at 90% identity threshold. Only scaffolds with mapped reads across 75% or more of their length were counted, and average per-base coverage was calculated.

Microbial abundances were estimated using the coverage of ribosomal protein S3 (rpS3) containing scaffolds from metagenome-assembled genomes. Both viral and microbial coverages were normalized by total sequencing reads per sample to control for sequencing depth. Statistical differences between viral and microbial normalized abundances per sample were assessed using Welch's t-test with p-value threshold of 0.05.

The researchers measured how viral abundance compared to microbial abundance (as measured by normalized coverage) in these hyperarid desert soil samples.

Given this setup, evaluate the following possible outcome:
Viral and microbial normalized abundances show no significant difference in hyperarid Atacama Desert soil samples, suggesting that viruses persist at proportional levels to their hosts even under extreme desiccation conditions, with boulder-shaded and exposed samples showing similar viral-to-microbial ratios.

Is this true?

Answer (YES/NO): NO